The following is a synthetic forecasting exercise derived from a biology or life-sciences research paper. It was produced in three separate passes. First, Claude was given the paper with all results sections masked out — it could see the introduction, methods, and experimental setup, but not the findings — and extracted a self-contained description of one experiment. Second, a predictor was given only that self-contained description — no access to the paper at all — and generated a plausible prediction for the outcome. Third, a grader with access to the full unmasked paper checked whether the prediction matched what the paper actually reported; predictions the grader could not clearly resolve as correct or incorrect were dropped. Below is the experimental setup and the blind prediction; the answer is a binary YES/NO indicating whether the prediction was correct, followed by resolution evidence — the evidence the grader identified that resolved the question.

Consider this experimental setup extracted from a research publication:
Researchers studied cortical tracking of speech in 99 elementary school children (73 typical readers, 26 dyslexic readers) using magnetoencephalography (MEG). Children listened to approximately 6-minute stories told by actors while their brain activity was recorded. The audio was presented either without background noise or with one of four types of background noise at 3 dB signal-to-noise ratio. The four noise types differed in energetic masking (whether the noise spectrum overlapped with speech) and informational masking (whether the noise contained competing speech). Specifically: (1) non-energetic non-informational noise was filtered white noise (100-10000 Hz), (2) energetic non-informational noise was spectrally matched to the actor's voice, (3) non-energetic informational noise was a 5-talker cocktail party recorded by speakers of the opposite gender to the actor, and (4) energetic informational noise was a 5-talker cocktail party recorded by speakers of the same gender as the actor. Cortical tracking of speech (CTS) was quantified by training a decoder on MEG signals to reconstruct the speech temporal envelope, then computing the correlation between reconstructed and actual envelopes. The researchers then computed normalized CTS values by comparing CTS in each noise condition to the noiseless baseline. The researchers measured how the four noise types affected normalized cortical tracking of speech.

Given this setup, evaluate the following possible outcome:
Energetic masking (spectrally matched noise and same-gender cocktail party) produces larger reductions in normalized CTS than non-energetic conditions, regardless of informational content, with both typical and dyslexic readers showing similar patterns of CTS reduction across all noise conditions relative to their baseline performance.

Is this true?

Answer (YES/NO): NO